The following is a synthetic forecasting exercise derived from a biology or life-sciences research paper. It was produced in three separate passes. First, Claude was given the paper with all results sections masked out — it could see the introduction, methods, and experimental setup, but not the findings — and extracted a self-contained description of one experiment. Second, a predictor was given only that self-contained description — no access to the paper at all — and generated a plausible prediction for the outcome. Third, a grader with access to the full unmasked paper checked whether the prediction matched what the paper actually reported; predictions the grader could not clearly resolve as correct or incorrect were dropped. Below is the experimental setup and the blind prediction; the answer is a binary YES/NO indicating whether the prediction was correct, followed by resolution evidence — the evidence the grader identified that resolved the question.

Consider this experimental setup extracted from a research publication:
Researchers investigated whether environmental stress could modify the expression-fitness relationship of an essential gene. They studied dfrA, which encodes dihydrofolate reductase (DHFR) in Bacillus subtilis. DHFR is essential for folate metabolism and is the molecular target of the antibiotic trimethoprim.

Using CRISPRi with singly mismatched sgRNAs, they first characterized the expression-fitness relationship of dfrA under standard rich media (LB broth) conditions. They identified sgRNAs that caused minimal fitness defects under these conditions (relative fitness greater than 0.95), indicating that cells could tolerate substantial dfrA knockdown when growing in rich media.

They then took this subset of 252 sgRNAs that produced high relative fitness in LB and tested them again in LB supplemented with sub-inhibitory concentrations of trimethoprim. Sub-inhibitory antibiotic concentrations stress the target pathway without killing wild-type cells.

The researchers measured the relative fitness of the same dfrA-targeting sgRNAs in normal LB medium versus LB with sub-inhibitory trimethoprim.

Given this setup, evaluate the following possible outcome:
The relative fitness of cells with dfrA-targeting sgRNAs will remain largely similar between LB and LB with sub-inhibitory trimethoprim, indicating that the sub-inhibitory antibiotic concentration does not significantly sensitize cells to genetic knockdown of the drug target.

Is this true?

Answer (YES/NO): NO